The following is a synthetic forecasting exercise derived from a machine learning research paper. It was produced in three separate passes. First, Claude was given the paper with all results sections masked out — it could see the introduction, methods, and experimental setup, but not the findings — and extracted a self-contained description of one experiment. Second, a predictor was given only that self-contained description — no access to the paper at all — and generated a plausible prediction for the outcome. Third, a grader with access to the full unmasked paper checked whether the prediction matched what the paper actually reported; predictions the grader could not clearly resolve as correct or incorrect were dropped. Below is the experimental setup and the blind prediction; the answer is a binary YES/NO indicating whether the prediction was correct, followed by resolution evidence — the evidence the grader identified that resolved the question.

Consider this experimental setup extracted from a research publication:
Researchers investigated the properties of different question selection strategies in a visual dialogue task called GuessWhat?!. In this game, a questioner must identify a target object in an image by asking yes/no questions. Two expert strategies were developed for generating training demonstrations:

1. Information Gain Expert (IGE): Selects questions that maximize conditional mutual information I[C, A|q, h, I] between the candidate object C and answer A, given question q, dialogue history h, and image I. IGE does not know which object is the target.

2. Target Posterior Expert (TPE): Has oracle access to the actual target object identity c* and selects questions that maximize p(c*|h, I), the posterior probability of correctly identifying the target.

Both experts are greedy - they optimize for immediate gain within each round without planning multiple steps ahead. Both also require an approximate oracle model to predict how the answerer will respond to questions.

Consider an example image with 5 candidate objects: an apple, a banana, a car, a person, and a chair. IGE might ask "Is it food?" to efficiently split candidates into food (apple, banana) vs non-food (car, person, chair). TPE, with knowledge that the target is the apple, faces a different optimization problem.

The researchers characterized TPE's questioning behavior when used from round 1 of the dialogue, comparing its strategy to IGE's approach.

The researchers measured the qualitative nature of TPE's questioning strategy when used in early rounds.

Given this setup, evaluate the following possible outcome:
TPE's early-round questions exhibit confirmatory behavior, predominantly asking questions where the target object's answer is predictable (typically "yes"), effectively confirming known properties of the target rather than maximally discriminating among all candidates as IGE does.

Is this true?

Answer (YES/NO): YES